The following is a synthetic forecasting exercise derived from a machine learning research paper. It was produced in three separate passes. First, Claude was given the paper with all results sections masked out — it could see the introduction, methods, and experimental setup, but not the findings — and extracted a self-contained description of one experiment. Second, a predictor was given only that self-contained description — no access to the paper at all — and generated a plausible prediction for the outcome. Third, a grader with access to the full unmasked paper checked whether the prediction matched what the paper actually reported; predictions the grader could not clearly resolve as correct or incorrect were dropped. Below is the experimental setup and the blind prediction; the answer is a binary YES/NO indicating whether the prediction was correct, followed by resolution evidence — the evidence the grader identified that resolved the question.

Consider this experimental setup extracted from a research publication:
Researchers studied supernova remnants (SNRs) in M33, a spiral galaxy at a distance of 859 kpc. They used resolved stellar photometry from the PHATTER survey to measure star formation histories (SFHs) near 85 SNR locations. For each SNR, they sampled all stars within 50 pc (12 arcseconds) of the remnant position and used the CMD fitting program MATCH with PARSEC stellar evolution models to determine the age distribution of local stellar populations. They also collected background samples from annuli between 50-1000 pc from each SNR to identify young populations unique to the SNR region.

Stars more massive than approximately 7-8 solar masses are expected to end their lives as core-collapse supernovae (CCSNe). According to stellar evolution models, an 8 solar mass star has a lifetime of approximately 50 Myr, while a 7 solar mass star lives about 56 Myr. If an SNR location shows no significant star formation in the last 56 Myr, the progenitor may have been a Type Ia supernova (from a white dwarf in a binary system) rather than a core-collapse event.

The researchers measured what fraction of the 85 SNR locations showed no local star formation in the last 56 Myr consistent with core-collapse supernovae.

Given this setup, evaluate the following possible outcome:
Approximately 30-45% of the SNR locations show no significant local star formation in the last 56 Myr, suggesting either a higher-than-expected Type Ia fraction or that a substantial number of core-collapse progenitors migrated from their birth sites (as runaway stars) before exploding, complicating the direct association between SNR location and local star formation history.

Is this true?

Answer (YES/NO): NO